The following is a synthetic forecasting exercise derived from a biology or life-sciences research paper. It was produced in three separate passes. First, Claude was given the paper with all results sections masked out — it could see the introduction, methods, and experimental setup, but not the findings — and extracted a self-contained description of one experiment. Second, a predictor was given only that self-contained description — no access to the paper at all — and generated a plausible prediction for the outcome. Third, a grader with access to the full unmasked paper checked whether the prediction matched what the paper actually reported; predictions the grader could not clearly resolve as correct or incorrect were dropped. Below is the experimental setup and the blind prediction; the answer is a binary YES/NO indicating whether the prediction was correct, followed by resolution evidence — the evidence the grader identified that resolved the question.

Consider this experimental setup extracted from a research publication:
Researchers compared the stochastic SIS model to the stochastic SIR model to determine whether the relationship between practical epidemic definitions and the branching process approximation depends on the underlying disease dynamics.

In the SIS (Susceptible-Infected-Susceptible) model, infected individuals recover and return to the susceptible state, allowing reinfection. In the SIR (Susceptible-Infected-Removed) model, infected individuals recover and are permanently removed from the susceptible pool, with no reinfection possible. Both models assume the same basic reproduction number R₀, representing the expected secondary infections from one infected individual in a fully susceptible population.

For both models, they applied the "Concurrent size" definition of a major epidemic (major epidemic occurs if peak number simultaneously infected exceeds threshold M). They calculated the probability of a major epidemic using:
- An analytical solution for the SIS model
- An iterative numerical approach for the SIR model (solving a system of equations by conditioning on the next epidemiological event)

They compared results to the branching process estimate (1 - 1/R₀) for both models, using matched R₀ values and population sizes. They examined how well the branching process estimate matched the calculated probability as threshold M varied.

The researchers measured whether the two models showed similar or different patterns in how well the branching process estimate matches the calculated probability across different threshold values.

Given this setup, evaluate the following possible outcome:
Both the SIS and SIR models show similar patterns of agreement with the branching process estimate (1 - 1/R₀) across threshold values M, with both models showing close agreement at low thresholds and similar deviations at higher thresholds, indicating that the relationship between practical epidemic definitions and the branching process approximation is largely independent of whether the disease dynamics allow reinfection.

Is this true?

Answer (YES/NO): YES